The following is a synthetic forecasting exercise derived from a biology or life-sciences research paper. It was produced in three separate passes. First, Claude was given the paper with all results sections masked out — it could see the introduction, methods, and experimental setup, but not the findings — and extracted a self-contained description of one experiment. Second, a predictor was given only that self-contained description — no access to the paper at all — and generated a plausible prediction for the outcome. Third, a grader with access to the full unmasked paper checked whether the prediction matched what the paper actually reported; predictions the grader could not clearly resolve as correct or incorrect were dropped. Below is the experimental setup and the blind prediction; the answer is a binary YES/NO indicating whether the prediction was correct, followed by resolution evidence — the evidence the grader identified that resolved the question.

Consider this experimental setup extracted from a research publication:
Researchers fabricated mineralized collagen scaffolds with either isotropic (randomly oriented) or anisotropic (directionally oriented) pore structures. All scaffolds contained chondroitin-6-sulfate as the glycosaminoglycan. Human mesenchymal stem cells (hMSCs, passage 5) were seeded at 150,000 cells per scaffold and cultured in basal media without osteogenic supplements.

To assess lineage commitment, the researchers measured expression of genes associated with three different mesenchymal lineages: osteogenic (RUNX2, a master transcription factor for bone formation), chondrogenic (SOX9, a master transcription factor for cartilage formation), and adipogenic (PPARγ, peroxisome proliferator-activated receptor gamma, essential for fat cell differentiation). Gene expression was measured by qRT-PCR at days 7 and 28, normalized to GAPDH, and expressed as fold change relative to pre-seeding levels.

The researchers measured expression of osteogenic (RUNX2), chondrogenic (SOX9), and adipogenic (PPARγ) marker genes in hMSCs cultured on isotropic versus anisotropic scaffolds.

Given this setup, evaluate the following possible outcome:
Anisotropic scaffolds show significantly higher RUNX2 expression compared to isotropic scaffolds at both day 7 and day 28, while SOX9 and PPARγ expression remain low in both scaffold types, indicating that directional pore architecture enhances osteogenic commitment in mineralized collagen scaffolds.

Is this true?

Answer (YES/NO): NO